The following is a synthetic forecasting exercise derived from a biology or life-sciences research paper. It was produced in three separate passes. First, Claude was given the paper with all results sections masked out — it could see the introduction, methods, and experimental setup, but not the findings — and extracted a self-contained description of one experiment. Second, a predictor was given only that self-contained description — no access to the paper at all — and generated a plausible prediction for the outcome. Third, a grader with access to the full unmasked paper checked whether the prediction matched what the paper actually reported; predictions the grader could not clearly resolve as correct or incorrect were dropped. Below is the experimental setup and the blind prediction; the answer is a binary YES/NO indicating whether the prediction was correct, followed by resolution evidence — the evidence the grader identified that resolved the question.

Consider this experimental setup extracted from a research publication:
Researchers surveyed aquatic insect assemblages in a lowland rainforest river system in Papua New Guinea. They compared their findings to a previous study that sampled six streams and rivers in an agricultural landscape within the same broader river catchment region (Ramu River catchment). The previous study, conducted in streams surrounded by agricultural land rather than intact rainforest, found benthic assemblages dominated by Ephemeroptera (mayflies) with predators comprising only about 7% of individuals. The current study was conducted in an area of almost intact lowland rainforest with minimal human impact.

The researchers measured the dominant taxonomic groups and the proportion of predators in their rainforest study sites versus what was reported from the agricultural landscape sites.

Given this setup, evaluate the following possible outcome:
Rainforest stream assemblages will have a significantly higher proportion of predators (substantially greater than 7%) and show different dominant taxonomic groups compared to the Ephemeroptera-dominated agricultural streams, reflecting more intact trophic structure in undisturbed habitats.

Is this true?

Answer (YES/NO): YES